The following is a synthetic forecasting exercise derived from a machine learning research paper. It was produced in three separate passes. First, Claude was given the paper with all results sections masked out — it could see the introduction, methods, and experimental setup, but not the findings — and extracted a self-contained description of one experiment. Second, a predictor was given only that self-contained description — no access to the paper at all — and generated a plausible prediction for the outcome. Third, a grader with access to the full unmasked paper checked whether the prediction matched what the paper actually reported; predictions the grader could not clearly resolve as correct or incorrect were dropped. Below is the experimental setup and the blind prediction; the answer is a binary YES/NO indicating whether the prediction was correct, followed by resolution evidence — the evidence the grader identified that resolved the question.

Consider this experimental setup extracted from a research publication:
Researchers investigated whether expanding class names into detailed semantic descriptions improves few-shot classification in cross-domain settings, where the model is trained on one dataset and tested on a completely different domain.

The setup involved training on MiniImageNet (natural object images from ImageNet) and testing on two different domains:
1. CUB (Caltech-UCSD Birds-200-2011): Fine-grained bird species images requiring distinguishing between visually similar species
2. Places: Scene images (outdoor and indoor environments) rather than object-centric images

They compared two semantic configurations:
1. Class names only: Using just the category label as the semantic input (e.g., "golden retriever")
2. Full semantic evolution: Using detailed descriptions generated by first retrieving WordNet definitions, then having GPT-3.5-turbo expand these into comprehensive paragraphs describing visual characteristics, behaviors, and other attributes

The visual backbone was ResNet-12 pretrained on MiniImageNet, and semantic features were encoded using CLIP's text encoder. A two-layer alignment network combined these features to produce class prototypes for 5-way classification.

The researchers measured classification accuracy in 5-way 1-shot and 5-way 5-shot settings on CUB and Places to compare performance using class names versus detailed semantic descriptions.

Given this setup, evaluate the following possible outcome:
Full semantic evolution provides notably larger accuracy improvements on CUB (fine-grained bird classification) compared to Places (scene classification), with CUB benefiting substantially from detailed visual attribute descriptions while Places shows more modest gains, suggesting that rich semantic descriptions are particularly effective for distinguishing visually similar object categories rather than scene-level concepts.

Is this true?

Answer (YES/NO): NO